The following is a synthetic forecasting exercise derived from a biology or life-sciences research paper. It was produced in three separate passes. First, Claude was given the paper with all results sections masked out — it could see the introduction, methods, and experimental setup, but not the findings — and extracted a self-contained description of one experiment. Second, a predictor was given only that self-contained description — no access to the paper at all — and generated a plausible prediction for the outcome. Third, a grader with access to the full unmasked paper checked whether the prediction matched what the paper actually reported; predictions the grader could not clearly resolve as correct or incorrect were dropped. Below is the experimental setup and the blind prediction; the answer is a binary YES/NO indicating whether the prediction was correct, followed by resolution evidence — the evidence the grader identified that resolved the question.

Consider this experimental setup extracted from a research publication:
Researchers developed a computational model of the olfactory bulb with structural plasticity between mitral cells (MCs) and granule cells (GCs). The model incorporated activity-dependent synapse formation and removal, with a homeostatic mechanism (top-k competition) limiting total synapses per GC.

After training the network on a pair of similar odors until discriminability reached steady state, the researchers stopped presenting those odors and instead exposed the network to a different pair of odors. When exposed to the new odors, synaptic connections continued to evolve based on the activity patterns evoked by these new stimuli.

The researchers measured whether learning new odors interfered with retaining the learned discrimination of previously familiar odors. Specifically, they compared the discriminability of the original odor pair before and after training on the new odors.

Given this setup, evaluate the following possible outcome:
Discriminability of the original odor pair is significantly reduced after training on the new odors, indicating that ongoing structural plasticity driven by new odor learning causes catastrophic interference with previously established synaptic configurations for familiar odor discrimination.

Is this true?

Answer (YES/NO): NO